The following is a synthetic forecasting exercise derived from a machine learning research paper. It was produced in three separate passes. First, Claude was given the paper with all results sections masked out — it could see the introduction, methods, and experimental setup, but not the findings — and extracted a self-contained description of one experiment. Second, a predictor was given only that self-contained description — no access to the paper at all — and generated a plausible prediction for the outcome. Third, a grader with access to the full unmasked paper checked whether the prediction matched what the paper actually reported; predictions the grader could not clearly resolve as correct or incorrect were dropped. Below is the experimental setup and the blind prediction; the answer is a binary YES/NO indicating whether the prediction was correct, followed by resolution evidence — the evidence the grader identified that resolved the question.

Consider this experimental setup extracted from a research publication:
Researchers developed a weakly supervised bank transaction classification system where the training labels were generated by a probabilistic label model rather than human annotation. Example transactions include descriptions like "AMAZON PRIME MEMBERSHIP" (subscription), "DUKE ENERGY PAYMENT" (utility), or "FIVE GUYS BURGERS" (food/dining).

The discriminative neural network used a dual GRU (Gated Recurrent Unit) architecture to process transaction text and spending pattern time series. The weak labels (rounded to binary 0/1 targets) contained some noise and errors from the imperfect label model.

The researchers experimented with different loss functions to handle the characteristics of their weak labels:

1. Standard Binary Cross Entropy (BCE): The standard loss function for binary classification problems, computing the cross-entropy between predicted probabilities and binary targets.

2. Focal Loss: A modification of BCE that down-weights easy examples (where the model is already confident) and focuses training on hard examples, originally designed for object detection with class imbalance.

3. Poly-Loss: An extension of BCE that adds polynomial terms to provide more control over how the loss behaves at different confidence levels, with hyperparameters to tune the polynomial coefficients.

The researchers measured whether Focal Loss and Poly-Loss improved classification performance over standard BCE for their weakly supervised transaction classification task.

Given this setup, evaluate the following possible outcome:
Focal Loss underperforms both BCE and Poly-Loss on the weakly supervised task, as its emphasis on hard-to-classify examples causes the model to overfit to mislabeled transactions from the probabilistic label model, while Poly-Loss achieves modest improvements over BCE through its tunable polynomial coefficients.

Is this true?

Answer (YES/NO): NO